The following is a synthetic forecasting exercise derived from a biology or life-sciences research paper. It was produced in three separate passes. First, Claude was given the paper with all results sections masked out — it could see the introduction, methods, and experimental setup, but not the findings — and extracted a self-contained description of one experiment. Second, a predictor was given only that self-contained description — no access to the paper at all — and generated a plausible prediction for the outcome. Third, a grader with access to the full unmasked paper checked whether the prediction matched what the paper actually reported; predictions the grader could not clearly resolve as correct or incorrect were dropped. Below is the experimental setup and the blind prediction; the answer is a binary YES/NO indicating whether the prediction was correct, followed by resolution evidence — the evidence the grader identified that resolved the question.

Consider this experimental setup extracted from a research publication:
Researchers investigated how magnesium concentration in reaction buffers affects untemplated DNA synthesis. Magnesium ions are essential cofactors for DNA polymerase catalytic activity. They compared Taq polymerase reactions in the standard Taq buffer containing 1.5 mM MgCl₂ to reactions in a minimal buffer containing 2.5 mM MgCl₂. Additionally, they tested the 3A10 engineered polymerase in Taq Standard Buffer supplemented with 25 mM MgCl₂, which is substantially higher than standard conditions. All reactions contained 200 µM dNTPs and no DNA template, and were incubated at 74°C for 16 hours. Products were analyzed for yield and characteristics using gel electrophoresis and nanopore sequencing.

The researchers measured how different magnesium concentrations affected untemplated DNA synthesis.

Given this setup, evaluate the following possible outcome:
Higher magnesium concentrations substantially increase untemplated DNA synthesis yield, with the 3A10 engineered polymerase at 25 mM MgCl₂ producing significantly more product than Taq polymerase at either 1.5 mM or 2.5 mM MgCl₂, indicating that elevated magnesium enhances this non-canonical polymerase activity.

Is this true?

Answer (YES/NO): NO